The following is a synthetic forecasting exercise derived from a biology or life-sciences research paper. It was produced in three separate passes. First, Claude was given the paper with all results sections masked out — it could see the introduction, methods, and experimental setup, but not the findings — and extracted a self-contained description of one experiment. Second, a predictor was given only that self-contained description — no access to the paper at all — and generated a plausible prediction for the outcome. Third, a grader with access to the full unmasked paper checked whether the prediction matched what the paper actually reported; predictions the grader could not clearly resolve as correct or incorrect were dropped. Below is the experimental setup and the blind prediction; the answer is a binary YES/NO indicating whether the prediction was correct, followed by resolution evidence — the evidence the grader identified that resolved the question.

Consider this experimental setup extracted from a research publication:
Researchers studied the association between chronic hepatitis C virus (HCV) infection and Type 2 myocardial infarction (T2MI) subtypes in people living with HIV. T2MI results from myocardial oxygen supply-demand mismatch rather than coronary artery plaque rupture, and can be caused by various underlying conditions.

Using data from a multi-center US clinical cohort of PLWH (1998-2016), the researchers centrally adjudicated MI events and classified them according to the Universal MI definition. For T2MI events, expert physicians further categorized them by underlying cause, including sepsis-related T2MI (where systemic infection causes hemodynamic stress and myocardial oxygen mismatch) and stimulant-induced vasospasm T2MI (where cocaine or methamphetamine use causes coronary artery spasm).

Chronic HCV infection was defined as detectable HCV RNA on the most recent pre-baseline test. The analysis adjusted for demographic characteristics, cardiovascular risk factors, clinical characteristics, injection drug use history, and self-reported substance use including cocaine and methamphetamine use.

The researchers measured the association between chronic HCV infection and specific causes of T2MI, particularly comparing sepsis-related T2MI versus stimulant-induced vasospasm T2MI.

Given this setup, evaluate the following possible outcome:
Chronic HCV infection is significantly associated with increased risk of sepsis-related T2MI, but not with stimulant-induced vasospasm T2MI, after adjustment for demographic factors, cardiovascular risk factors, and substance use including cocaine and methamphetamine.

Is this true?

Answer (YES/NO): YES